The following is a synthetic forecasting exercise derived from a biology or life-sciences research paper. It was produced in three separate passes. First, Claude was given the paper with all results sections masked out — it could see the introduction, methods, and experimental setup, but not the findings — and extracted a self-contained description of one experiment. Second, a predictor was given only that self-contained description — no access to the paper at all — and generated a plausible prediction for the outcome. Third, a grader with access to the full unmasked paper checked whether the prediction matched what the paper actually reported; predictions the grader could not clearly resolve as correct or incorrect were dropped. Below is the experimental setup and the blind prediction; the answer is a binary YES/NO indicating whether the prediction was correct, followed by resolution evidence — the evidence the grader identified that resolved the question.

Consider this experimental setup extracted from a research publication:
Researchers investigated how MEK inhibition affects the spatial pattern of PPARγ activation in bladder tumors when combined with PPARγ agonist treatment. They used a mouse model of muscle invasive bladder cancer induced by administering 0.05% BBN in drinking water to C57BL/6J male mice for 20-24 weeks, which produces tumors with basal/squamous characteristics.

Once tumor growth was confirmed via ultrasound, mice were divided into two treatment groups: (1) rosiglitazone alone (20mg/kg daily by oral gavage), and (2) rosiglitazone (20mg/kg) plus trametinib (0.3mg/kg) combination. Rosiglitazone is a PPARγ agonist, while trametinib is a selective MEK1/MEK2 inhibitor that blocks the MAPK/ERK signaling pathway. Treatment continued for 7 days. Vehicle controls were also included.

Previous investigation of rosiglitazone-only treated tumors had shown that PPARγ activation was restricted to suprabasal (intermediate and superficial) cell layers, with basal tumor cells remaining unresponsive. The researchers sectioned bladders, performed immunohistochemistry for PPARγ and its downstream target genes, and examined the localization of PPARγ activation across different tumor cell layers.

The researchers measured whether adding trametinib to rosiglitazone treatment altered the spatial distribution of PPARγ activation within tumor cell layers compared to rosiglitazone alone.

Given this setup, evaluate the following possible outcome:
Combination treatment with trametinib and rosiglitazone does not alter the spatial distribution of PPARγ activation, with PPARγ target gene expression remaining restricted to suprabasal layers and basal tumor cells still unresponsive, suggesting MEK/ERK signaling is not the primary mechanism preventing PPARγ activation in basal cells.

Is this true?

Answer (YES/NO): NO